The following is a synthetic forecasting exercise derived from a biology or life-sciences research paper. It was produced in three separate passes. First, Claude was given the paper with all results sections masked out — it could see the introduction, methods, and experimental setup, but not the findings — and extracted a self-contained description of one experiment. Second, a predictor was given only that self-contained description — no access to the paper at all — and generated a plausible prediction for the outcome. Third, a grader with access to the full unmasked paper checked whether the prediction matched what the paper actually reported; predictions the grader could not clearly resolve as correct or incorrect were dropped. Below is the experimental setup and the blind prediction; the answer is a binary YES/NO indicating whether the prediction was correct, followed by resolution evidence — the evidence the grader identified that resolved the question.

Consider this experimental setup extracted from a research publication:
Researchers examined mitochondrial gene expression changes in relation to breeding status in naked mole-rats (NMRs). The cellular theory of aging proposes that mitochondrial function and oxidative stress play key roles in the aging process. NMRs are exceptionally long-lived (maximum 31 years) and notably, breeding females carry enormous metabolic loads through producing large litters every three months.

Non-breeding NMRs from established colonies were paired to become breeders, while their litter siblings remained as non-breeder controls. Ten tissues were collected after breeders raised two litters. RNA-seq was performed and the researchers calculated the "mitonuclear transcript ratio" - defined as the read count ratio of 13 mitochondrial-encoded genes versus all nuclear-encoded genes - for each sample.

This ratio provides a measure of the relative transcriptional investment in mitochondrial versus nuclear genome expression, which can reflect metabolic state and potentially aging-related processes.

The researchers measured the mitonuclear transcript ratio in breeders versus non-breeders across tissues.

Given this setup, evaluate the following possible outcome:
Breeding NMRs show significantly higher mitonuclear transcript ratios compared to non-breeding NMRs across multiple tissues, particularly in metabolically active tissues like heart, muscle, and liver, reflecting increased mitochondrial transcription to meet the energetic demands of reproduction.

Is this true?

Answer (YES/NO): NO